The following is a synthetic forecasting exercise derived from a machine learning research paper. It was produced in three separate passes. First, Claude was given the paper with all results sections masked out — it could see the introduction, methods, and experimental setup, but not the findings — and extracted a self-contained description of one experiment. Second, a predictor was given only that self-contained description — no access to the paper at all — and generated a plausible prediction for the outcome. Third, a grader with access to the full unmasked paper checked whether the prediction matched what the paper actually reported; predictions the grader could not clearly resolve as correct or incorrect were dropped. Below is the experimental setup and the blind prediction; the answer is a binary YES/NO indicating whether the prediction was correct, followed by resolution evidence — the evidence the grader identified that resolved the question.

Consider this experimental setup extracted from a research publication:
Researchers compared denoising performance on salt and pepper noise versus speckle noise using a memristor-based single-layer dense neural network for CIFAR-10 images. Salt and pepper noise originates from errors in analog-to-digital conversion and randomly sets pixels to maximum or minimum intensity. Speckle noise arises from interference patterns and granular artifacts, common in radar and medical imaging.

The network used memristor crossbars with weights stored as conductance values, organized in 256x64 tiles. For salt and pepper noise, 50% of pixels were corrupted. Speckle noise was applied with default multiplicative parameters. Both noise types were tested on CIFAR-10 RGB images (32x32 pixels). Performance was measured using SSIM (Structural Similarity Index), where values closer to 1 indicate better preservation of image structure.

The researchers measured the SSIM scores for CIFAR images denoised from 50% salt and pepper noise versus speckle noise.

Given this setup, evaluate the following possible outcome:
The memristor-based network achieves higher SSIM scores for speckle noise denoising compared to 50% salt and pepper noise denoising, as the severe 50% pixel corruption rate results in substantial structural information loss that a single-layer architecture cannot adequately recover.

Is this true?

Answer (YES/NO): YES